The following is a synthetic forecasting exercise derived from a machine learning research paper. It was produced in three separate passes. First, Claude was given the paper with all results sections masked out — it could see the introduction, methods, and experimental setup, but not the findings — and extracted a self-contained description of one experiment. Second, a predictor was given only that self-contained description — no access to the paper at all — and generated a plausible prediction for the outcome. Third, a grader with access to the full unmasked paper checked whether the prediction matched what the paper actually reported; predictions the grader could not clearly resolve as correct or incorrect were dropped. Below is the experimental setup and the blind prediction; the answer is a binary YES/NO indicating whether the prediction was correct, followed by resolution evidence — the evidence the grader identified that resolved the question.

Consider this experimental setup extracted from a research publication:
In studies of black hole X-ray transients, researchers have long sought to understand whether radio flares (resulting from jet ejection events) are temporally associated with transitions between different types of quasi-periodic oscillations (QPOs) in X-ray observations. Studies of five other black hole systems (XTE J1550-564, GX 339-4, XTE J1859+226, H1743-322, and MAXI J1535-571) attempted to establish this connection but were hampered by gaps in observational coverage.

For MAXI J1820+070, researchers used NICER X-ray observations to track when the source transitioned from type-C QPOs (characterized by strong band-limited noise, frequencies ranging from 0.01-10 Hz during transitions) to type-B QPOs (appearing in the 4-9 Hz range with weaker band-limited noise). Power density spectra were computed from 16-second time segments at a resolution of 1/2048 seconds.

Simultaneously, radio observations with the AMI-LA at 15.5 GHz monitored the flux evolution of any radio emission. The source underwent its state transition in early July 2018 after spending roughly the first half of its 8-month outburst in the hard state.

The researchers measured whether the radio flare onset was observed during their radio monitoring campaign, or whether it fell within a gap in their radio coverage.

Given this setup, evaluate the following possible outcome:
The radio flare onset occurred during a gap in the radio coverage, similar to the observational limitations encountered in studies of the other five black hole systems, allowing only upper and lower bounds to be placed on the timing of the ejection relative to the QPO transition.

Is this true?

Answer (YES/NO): NO